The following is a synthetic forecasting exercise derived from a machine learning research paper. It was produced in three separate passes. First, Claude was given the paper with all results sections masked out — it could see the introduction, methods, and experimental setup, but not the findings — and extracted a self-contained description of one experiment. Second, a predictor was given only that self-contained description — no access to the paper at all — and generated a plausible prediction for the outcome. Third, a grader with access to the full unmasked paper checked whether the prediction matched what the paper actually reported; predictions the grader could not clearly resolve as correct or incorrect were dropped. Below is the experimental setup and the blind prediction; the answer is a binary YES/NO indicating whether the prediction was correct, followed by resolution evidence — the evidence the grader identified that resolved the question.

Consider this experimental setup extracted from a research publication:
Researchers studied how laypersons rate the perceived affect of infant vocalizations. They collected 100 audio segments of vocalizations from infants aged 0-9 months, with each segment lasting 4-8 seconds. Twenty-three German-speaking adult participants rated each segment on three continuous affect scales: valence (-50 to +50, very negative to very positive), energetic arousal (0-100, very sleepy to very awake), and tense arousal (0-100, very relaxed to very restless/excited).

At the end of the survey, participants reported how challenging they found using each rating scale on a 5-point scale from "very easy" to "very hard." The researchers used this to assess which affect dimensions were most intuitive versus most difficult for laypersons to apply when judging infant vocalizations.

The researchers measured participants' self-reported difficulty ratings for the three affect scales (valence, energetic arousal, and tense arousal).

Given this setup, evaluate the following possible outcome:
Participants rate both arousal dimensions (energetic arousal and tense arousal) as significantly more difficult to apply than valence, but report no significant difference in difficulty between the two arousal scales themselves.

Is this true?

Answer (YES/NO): YES